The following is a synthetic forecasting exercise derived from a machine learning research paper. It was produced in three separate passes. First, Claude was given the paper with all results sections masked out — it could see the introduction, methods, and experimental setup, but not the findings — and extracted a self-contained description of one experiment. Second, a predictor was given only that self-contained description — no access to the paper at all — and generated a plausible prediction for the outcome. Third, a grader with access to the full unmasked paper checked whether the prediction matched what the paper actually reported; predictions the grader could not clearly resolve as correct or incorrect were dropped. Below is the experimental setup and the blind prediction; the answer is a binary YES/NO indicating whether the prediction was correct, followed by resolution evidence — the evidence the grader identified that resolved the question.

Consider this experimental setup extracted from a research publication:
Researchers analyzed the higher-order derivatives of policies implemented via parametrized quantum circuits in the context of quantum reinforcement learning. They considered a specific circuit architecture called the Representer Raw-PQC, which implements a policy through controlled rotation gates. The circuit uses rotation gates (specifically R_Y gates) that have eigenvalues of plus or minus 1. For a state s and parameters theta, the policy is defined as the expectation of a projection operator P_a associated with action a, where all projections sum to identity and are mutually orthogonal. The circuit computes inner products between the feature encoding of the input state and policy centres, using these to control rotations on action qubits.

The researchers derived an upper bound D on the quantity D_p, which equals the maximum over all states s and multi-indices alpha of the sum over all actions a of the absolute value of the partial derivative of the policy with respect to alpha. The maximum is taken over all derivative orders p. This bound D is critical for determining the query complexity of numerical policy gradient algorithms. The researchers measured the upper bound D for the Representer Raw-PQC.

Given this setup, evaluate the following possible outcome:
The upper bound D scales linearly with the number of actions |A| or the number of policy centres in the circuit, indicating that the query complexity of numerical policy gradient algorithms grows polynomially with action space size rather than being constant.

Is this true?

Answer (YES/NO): NO